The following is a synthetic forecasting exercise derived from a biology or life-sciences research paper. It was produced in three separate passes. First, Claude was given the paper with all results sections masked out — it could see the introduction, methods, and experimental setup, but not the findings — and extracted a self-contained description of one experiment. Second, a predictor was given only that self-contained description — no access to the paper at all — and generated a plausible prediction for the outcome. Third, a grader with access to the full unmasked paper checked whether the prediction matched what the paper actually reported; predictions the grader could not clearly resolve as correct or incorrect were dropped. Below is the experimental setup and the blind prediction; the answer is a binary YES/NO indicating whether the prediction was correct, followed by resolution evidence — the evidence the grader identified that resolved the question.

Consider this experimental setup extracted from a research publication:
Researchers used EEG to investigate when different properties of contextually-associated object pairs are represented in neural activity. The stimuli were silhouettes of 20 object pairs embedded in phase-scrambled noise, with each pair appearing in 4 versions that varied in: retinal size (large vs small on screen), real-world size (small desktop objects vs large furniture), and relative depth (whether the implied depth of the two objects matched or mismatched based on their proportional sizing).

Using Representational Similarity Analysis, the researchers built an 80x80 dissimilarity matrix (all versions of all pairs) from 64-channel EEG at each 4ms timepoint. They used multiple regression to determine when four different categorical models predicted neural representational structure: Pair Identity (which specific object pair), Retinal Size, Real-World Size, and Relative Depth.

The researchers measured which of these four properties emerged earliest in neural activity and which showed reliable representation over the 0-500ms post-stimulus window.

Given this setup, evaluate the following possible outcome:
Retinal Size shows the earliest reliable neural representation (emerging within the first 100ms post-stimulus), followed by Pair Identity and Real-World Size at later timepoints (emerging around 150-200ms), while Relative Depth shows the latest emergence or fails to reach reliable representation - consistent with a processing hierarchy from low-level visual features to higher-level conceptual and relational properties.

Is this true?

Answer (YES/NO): NO